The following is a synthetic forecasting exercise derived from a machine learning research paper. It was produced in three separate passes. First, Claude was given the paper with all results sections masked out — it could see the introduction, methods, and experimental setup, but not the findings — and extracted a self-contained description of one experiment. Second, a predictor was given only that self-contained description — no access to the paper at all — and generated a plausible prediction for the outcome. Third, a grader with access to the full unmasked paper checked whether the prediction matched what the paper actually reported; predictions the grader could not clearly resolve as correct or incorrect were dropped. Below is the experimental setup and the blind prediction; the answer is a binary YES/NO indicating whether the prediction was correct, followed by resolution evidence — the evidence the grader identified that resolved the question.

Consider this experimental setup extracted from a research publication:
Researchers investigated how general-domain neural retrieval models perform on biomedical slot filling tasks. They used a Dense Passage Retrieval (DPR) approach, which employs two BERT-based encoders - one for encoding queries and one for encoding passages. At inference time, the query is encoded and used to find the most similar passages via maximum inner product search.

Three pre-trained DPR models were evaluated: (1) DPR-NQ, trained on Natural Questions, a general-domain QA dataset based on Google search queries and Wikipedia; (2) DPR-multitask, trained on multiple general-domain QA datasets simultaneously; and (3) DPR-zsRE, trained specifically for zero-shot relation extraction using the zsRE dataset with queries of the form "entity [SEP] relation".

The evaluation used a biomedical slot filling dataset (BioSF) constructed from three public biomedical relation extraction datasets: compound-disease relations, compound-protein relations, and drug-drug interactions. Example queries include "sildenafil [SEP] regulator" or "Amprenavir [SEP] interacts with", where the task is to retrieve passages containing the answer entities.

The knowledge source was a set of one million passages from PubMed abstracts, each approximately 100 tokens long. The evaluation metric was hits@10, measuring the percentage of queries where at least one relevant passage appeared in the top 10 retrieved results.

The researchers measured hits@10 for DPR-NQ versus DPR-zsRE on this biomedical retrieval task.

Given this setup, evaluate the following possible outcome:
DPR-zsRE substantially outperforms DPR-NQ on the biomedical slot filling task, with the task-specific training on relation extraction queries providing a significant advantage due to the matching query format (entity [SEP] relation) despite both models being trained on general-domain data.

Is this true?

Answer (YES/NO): NO